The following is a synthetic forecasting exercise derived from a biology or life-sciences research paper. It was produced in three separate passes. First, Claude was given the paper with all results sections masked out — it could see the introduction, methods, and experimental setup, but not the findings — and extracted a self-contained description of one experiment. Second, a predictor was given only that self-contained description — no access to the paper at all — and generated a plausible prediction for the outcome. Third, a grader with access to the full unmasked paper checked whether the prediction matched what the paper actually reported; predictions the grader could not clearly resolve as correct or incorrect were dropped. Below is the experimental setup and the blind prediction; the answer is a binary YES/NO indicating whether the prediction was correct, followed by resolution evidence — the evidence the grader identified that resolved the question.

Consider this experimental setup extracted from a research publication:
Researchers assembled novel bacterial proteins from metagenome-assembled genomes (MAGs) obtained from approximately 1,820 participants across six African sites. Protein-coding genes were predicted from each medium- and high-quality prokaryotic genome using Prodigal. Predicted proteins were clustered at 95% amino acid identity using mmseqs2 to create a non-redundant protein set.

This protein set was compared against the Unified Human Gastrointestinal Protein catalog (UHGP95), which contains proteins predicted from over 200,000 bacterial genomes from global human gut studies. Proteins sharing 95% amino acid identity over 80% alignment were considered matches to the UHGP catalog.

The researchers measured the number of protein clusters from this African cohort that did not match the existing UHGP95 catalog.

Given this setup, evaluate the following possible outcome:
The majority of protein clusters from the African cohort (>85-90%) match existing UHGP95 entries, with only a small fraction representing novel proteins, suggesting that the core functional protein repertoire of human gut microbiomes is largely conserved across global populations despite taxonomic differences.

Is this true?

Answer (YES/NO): NO